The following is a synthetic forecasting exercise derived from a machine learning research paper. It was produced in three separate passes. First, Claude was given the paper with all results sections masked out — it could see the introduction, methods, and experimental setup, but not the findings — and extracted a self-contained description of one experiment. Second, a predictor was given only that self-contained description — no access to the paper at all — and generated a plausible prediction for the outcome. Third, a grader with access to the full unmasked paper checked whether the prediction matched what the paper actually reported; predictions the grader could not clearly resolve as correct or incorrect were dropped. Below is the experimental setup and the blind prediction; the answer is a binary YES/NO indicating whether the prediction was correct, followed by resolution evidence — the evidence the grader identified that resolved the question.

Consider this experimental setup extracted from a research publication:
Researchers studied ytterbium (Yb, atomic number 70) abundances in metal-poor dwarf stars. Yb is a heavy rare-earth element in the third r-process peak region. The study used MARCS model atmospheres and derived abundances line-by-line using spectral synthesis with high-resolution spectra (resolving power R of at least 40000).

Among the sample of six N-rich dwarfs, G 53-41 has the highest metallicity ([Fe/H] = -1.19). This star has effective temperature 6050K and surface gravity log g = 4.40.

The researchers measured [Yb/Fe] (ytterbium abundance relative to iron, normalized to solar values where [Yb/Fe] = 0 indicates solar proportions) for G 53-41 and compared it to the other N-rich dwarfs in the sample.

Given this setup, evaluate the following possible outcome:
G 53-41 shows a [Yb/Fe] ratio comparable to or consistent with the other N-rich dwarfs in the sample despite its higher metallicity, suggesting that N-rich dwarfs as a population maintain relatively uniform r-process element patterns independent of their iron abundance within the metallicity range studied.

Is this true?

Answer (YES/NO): NO